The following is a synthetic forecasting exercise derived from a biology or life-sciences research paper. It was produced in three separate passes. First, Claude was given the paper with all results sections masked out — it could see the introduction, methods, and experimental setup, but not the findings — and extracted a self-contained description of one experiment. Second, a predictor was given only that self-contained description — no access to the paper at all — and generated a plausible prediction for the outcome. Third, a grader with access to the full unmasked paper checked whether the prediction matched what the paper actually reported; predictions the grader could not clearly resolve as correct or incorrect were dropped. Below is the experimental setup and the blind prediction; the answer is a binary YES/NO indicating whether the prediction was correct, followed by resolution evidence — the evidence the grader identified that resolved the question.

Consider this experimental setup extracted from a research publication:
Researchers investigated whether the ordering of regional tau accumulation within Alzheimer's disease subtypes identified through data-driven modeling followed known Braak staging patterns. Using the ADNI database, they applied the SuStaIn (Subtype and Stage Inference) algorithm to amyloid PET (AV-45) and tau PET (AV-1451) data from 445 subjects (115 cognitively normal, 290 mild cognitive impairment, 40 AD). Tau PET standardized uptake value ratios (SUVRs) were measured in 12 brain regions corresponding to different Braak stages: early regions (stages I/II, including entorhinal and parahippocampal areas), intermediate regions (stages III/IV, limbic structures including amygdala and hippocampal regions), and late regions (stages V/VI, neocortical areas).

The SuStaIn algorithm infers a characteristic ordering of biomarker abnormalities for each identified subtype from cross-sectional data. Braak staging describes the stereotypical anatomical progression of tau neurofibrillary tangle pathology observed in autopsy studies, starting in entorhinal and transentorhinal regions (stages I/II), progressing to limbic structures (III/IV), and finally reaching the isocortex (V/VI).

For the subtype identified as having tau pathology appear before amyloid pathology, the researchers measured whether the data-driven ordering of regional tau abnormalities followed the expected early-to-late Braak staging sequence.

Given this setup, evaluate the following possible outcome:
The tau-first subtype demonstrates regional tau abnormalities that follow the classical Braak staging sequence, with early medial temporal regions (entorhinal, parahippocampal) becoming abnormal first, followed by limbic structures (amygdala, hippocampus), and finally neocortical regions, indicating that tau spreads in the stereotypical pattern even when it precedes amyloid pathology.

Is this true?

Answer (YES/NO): NO